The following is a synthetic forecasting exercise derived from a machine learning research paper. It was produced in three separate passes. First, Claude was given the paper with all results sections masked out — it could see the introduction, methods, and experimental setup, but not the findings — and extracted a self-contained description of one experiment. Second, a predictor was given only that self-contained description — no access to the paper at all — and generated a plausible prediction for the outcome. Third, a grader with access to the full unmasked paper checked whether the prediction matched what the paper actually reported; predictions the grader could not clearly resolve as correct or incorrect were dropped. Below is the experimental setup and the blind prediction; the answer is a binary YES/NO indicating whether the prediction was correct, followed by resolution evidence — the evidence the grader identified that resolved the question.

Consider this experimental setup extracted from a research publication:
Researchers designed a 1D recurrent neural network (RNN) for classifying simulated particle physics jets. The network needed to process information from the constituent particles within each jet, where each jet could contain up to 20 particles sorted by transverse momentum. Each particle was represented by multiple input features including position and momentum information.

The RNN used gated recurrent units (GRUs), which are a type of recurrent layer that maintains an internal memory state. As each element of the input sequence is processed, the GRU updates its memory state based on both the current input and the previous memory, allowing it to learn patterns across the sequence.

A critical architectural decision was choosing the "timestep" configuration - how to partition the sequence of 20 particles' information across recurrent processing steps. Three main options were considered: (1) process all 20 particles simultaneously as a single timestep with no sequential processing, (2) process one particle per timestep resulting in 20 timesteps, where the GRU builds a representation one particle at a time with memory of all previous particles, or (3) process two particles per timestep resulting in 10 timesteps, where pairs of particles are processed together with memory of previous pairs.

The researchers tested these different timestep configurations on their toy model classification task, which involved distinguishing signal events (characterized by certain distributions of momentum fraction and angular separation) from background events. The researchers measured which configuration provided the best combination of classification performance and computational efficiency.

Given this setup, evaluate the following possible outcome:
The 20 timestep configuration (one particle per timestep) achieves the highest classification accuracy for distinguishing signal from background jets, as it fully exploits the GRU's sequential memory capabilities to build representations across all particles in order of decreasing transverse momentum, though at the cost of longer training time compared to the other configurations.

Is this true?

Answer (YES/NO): NO